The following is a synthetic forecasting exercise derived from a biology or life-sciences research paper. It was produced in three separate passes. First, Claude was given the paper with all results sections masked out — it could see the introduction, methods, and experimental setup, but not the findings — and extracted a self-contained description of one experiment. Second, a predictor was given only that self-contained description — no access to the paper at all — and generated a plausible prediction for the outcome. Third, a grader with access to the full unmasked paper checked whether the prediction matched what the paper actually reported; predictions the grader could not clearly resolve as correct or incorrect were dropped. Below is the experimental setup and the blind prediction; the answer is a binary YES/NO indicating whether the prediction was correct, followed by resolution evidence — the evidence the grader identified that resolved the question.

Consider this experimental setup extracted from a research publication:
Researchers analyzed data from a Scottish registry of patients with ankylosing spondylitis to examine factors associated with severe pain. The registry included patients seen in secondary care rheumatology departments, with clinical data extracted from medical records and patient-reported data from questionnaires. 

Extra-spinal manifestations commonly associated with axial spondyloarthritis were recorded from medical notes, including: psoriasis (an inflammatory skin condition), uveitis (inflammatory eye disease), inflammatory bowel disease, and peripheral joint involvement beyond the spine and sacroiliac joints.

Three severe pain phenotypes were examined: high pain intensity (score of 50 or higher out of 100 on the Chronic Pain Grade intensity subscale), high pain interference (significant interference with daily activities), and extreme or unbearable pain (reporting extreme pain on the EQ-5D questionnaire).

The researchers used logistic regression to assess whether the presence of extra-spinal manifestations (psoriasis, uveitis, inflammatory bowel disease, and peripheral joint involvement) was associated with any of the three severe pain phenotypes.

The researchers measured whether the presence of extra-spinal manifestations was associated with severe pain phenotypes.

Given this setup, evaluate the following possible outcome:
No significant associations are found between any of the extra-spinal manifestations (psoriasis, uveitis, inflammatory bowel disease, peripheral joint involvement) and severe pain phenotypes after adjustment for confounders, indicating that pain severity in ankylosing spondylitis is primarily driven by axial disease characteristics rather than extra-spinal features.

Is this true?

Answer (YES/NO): NO